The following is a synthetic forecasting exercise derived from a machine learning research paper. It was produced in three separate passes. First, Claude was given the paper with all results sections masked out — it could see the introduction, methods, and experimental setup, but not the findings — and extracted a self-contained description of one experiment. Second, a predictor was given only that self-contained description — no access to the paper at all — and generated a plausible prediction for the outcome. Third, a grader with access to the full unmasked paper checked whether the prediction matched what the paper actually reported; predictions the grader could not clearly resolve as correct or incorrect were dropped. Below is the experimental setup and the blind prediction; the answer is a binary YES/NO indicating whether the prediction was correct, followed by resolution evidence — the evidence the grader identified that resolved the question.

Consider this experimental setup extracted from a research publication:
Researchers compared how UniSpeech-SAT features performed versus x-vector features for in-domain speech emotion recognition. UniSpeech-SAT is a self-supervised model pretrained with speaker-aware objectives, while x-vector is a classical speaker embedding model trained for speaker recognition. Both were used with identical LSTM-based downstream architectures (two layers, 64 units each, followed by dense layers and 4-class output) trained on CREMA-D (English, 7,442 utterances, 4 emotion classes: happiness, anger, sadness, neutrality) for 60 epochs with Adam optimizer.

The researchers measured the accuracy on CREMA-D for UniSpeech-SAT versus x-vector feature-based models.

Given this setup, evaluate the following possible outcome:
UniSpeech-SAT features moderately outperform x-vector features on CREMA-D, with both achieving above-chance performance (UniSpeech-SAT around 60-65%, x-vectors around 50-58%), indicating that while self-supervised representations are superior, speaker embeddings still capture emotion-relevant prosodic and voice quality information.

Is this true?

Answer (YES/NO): NO